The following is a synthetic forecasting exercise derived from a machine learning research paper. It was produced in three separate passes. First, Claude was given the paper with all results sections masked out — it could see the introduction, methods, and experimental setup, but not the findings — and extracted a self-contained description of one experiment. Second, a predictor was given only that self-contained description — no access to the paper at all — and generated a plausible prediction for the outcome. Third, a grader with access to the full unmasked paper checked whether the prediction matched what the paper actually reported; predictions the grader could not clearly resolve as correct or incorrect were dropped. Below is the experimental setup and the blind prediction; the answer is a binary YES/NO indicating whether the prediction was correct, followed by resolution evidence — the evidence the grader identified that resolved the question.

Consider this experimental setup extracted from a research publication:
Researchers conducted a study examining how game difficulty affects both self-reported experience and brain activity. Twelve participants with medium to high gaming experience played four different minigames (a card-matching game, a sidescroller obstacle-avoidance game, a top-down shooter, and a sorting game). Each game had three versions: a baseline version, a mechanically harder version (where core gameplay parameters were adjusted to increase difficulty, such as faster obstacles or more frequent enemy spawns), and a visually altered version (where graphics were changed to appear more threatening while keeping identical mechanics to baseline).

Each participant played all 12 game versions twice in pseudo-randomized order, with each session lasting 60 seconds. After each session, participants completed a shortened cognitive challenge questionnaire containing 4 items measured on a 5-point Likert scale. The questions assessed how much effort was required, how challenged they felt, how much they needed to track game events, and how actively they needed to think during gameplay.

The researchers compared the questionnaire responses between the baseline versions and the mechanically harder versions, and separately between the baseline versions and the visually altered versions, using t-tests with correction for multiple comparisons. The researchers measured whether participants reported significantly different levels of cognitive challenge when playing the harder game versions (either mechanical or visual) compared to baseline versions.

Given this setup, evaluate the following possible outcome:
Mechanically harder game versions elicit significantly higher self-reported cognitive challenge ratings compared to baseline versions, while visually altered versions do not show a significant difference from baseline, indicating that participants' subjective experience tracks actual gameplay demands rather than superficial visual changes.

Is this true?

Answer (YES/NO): NO